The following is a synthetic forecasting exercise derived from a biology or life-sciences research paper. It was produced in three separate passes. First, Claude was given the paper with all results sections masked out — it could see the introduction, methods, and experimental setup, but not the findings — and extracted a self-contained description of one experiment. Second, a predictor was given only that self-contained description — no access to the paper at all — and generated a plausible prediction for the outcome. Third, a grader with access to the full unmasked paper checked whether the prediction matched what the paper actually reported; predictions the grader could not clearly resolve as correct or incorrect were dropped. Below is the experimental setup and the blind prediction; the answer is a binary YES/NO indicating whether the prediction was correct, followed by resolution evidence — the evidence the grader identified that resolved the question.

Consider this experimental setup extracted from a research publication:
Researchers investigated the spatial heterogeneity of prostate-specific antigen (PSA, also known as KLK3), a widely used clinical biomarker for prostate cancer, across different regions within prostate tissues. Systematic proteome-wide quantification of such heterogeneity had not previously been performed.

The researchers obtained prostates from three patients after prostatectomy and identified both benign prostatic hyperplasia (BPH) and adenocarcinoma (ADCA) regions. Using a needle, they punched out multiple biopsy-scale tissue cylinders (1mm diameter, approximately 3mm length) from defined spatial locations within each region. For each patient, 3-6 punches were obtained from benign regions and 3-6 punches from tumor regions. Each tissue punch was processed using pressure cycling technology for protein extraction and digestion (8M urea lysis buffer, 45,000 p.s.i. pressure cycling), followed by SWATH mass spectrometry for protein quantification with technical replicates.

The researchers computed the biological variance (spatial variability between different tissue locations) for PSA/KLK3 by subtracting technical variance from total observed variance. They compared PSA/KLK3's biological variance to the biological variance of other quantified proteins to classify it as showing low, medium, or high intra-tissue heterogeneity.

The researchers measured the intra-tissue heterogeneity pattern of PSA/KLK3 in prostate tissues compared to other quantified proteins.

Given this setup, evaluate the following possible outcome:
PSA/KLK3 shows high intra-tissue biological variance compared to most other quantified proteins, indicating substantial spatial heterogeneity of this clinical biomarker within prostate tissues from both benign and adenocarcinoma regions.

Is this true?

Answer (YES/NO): NO